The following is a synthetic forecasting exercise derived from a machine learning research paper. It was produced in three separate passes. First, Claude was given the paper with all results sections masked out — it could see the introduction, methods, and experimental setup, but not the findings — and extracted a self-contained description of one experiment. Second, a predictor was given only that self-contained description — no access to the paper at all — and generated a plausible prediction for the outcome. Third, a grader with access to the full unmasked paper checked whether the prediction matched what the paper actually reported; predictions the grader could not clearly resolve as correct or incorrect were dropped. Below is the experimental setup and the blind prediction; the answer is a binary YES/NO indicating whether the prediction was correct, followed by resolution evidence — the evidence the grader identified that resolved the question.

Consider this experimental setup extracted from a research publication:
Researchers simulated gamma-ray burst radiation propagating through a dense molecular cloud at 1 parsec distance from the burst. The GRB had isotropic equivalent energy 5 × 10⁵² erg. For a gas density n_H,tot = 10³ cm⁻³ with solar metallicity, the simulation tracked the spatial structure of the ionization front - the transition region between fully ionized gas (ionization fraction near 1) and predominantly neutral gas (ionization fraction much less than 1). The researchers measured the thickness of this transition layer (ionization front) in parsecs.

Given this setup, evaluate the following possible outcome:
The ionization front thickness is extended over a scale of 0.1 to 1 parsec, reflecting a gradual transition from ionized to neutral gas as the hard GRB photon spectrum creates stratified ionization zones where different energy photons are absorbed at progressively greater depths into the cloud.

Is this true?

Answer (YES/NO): NO